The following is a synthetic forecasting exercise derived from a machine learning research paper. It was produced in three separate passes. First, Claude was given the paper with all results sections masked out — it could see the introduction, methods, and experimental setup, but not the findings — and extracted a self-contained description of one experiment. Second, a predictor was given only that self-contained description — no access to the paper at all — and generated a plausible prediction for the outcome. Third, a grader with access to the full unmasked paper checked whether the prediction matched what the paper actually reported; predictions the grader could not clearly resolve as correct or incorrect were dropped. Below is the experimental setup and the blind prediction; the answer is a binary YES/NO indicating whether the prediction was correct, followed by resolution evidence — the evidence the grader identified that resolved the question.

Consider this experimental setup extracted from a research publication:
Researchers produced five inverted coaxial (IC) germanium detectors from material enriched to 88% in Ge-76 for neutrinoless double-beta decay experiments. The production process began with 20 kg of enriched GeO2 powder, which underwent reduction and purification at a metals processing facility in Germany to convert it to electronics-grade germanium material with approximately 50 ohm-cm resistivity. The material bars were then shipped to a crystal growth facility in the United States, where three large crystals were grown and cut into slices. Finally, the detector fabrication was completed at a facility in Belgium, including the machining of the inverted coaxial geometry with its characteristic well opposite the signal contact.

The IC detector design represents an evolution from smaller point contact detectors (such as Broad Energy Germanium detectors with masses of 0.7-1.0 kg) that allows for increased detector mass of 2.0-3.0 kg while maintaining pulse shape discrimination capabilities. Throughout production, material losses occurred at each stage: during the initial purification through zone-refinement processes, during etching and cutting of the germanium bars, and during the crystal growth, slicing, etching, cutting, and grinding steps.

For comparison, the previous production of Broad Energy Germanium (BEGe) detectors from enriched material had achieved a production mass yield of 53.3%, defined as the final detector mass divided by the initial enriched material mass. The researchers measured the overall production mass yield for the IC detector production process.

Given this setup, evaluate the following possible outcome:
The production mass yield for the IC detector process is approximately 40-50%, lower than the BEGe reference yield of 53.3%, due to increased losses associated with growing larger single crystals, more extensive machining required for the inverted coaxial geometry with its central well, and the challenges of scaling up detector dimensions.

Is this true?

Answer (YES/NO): NO